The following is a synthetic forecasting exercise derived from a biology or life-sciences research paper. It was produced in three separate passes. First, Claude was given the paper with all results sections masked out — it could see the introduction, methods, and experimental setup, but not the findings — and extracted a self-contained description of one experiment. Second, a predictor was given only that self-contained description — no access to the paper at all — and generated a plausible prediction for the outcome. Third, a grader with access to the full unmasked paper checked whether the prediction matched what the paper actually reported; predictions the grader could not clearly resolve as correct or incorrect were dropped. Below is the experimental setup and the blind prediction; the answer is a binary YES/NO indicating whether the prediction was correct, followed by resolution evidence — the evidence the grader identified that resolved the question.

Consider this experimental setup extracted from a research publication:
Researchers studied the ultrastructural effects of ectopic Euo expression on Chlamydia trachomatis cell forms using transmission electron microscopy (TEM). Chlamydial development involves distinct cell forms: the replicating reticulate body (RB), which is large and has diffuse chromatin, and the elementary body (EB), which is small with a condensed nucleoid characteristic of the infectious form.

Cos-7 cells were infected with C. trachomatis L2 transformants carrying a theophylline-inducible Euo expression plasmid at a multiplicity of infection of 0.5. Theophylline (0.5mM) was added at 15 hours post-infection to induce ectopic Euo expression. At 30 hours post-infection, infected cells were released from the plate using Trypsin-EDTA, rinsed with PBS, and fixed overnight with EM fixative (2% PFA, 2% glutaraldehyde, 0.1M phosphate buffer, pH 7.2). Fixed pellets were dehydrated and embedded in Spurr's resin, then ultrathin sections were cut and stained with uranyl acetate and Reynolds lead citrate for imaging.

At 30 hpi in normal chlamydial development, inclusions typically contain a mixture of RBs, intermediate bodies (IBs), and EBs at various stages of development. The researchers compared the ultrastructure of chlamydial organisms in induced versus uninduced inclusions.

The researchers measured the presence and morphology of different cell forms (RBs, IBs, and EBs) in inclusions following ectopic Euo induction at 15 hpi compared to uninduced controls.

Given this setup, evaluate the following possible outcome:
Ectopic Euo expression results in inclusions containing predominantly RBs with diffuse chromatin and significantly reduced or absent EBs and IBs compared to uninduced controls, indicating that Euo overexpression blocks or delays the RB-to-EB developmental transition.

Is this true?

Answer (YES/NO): NO